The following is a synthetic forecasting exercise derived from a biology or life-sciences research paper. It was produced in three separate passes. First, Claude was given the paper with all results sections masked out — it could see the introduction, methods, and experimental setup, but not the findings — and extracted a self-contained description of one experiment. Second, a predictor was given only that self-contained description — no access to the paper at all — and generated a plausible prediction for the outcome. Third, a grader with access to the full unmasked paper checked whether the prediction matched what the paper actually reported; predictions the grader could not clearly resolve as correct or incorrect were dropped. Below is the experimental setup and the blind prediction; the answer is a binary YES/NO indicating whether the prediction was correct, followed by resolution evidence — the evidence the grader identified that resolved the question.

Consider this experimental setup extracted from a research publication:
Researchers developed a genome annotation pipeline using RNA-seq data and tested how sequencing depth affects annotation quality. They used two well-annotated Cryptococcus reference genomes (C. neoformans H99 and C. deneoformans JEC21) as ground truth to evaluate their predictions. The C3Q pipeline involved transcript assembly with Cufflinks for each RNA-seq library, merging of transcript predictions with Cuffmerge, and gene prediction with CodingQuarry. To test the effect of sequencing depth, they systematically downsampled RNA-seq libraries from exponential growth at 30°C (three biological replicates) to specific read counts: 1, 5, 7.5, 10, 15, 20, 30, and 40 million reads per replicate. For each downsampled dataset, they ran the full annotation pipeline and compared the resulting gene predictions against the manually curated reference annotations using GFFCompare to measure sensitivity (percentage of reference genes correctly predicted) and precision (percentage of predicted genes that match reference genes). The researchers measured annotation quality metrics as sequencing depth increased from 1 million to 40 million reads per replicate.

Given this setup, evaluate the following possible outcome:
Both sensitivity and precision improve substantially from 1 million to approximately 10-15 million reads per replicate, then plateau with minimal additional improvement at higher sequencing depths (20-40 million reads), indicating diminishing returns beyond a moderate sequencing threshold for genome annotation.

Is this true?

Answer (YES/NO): NO